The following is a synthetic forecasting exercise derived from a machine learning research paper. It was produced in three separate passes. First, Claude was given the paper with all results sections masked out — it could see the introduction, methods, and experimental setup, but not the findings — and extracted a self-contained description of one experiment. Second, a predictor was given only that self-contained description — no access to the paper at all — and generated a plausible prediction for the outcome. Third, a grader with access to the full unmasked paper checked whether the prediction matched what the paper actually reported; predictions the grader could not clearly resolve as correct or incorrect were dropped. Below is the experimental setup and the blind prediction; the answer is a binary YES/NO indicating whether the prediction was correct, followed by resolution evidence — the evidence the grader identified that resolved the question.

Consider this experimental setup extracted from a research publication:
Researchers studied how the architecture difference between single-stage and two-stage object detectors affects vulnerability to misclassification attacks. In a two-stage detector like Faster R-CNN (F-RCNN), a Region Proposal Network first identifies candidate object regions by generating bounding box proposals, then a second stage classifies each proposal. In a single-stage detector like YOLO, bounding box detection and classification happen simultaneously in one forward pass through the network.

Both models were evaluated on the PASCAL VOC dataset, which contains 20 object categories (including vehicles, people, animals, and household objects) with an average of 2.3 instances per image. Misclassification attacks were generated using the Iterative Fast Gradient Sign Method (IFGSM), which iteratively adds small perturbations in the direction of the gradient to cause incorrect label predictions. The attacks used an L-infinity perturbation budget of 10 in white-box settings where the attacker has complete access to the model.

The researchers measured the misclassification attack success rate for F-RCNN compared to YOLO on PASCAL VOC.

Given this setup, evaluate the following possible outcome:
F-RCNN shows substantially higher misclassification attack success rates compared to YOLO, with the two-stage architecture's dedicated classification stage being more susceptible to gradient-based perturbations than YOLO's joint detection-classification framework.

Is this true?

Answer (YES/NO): YES